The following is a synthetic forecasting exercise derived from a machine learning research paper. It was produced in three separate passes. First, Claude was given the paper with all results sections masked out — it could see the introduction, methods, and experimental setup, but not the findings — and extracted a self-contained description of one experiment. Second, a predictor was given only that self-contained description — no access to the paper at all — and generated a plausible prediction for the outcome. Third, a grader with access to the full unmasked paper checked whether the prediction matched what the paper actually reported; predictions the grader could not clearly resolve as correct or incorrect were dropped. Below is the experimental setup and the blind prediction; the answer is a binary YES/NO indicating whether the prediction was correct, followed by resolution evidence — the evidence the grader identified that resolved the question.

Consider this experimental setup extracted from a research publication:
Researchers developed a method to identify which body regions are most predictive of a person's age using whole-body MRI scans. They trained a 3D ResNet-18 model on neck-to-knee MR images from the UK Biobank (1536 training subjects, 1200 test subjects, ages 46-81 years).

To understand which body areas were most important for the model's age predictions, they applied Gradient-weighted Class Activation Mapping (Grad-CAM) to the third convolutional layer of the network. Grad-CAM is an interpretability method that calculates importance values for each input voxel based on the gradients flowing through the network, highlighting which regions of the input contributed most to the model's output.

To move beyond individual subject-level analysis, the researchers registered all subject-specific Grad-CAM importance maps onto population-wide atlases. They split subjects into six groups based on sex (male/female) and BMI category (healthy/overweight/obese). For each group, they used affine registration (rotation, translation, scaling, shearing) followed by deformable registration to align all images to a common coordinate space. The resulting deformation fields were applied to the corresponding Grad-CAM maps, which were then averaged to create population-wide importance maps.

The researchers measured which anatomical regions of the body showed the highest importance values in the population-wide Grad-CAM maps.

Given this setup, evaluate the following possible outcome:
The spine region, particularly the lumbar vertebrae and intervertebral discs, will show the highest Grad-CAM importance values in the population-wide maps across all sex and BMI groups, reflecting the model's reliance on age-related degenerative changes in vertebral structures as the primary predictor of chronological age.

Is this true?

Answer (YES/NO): NO